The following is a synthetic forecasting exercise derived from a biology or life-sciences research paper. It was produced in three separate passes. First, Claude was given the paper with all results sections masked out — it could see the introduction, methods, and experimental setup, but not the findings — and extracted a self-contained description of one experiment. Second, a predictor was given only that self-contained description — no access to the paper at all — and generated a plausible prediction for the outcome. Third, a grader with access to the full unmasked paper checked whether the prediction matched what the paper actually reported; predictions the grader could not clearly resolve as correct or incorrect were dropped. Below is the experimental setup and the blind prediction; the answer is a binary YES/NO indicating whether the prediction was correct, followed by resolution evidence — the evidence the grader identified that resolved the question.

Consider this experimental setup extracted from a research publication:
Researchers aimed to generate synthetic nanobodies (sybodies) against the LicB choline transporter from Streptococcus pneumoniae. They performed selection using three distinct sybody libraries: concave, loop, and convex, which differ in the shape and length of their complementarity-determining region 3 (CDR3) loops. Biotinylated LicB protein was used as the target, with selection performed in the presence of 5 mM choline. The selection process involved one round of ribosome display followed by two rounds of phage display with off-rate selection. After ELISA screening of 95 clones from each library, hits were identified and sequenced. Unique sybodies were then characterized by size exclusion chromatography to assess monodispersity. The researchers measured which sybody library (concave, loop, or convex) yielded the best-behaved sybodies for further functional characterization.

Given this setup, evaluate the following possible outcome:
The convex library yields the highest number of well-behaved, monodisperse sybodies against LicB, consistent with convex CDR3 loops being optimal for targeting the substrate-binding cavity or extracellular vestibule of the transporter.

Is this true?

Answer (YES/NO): NO